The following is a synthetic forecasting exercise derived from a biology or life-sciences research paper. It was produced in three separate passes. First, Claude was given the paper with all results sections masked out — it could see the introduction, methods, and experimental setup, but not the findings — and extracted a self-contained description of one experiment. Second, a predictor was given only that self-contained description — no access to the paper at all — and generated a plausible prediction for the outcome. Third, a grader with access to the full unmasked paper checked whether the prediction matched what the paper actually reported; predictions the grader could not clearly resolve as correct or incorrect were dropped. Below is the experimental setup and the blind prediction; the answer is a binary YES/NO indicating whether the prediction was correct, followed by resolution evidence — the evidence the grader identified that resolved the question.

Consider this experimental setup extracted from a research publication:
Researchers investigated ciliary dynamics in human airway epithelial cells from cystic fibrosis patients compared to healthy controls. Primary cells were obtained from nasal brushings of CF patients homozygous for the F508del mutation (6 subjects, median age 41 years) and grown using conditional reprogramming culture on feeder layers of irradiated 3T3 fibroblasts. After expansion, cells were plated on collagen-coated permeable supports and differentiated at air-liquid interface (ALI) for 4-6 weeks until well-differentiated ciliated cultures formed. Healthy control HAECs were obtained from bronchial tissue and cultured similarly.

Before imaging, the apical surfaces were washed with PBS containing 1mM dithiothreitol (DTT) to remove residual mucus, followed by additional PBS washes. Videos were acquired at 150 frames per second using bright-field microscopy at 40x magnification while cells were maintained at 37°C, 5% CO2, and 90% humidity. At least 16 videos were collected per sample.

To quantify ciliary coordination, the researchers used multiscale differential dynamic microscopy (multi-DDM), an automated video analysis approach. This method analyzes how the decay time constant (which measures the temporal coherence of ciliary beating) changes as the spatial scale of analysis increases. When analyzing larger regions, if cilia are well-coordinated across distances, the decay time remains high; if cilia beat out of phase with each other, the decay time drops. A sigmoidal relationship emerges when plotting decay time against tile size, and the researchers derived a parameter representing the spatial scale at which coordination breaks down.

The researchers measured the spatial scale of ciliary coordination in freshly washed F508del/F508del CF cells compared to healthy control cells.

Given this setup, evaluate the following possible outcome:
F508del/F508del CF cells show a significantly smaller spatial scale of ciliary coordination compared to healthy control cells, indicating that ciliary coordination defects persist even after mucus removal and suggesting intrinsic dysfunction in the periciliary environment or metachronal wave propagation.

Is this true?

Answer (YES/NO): NO